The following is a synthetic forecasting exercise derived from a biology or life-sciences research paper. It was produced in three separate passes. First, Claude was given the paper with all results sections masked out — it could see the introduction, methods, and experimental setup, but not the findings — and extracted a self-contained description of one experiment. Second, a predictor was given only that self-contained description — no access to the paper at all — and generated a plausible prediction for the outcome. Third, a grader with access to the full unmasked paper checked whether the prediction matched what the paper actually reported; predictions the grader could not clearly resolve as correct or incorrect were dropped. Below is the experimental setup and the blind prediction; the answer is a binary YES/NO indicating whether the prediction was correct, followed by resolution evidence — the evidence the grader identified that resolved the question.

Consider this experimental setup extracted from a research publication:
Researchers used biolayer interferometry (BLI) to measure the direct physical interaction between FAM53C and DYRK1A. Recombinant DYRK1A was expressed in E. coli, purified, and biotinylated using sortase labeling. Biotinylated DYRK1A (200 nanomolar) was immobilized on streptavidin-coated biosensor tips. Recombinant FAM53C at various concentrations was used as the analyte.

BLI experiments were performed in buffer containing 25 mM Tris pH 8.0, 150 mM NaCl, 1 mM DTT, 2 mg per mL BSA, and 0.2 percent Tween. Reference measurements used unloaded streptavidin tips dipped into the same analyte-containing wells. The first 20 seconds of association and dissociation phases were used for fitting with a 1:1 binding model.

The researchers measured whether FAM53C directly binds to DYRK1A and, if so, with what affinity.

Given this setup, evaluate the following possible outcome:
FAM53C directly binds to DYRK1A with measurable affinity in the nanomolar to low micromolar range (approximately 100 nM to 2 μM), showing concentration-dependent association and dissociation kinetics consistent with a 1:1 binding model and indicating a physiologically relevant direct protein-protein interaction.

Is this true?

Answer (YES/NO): NO